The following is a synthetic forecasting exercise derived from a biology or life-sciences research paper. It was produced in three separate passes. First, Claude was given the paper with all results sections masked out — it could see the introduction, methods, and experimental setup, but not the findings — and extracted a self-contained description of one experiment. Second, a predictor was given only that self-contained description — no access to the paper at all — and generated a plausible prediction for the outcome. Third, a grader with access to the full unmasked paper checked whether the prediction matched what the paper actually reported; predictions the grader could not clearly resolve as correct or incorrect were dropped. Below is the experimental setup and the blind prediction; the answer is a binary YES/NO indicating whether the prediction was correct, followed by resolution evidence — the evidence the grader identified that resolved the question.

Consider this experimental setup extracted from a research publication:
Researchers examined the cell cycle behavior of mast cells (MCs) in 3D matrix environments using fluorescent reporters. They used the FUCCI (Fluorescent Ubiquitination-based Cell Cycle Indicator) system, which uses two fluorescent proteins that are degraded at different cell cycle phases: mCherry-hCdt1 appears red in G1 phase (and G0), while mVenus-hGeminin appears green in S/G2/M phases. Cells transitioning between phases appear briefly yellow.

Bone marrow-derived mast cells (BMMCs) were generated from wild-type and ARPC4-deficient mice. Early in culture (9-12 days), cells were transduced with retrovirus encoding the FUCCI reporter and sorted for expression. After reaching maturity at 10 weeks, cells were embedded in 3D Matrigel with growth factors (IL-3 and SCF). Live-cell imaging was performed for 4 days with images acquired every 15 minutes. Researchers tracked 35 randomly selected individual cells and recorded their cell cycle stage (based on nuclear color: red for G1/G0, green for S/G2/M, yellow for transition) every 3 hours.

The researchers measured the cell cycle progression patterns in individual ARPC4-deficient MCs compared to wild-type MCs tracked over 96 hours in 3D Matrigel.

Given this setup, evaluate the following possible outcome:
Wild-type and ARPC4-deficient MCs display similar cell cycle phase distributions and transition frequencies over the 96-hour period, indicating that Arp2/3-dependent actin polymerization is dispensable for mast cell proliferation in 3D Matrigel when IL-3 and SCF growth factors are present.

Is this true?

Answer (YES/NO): NO